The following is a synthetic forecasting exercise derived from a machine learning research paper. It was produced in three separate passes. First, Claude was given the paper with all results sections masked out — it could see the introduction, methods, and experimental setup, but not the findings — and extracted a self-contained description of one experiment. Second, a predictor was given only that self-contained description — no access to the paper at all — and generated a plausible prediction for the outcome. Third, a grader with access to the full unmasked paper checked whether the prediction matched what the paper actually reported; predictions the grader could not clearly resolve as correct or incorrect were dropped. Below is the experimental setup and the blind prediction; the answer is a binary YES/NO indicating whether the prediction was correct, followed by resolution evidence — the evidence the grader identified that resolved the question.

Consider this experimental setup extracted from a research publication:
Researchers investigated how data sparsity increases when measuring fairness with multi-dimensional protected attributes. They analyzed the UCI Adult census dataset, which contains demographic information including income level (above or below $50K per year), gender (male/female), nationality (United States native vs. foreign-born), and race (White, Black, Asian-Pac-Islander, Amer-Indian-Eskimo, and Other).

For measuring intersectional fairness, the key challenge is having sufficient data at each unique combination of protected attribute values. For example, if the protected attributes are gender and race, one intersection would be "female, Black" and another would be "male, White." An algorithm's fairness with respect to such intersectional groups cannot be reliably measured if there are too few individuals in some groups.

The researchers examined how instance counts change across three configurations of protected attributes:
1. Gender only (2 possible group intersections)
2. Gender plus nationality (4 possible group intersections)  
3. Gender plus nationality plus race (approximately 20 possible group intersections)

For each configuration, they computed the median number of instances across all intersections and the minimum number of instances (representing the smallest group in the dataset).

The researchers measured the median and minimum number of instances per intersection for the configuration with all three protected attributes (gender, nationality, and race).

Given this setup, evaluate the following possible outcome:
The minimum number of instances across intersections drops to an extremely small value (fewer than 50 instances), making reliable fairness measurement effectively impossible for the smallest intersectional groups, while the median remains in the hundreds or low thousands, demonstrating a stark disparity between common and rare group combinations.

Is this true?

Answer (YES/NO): YES